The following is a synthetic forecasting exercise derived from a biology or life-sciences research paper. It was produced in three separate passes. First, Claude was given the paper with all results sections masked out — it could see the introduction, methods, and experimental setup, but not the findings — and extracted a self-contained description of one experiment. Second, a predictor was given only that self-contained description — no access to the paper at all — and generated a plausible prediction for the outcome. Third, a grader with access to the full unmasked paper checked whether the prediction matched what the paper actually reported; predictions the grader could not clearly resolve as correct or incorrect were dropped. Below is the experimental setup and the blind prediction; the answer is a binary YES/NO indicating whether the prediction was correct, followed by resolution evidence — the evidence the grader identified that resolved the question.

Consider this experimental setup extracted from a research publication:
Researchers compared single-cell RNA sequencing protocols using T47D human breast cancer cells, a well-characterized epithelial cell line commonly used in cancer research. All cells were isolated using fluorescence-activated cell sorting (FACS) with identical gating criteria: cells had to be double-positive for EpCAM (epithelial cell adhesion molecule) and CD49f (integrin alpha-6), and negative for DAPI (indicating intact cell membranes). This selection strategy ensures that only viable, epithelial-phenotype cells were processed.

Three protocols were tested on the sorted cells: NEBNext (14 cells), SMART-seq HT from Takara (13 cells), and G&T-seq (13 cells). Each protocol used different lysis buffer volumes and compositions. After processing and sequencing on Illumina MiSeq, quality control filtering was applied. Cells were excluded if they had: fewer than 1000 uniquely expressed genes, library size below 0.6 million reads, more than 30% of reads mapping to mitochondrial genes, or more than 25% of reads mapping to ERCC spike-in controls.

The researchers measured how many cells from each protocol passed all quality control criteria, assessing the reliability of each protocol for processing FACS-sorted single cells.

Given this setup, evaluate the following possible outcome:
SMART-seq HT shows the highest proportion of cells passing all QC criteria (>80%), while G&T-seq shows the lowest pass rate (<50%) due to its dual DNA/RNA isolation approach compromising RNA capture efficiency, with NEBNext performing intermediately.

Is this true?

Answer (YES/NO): NO